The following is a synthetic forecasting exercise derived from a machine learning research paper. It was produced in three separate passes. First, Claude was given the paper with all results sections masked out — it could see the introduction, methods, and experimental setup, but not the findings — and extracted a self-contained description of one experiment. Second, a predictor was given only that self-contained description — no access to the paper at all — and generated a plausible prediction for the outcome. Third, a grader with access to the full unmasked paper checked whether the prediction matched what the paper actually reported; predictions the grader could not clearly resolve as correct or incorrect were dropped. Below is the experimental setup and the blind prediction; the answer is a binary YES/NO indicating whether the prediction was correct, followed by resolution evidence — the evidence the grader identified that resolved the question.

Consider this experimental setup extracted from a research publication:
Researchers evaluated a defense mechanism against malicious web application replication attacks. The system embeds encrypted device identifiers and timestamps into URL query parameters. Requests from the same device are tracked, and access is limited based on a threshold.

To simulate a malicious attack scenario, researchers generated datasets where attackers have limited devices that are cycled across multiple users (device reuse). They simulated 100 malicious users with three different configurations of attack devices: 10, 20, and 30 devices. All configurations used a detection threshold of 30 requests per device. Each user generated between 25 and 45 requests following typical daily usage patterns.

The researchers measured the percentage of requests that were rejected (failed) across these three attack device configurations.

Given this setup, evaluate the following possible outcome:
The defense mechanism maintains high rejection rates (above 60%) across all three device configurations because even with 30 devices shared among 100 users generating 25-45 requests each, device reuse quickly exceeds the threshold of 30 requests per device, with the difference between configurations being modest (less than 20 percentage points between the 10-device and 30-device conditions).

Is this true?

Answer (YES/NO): YES